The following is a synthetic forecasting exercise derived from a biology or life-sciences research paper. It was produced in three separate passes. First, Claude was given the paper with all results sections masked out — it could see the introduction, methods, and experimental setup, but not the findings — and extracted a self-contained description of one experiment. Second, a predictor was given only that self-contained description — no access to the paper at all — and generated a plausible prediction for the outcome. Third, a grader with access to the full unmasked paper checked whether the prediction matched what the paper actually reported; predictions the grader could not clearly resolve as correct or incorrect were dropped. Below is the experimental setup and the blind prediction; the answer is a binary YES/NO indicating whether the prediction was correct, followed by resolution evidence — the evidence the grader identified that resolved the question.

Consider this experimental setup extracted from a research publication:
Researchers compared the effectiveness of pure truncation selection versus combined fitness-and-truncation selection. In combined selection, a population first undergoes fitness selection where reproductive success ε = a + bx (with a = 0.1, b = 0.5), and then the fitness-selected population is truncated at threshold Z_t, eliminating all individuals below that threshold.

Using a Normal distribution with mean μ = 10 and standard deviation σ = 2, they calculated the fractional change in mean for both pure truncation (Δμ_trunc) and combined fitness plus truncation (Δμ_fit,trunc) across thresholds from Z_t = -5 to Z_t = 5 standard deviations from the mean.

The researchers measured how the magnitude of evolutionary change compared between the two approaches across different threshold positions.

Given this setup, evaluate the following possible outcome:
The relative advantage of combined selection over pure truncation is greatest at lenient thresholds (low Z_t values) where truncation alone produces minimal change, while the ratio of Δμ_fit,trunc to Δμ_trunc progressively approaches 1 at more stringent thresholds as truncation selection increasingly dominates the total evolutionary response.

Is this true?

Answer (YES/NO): YES